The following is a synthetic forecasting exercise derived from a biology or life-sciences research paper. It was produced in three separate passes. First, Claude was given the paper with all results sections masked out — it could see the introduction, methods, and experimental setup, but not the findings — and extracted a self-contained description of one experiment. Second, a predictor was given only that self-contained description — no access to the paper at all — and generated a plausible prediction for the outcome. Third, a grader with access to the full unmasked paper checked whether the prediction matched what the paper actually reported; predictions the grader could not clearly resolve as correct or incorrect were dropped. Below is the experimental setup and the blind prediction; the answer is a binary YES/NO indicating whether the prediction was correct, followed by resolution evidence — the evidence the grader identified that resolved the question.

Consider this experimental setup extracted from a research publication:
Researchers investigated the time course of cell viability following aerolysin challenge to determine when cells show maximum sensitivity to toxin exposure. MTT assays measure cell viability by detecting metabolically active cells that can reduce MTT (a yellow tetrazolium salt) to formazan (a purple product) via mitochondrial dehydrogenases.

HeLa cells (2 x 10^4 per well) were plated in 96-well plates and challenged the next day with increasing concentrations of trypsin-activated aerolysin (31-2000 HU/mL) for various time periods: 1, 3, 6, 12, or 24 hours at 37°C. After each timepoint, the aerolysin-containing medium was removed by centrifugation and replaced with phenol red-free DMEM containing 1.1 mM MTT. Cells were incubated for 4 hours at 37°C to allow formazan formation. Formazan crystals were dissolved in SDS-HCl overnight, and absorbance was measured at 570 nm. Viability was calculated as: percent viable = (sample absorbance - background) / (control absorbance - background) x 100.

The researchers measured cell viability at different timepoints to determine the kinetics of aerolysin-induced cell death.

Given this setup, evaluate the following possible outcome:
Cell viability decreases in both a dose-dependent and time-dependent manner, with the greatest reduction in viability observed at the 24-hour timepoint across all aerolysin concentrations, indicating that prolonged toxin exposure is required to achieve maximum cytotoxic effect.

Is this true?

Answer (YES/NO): NO